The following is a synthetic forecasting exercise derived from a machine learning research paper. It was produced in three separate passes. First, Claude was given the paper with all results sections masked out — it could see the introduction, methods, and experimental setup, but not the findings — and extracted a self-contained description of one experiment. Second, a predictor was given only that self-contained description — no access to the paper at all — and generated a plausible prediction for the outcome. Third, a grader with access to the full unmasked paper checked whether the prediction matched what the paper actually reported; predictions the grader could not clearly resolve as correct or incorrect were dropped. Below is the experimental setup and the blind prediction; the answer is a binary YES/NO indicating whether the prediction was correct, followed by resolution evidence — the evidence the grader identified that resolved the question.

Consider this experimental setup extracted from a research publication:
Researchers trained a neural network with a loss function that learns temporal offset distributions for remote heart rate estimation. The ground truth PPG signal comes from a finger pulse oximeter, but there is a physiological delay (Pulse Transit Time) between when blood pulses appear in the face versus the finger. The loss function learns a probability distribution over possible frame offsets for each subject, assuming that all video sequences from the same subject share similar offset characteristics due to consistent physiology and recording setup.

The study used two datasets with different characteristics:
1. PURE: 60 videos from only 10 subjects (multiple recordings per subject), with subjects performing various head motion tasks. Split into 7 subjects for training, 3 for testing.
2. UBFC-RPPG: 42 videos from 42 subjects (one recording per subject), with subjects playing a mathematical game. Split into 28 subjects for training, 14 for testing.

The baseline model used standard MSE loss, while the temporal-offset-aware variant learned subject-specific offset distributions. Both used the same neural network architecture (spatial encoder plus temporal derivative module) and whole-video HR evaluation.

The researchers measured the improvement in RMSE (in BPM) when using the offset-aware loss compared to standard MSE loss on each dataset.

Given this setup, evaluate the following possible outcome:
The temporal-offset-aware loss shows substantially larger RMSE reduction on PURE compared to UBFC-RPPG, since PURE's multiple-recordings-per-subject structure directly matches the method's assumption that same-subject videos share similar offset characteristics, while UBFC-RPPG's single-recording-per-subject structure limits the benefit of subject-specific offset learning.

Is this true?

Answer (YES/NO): NO